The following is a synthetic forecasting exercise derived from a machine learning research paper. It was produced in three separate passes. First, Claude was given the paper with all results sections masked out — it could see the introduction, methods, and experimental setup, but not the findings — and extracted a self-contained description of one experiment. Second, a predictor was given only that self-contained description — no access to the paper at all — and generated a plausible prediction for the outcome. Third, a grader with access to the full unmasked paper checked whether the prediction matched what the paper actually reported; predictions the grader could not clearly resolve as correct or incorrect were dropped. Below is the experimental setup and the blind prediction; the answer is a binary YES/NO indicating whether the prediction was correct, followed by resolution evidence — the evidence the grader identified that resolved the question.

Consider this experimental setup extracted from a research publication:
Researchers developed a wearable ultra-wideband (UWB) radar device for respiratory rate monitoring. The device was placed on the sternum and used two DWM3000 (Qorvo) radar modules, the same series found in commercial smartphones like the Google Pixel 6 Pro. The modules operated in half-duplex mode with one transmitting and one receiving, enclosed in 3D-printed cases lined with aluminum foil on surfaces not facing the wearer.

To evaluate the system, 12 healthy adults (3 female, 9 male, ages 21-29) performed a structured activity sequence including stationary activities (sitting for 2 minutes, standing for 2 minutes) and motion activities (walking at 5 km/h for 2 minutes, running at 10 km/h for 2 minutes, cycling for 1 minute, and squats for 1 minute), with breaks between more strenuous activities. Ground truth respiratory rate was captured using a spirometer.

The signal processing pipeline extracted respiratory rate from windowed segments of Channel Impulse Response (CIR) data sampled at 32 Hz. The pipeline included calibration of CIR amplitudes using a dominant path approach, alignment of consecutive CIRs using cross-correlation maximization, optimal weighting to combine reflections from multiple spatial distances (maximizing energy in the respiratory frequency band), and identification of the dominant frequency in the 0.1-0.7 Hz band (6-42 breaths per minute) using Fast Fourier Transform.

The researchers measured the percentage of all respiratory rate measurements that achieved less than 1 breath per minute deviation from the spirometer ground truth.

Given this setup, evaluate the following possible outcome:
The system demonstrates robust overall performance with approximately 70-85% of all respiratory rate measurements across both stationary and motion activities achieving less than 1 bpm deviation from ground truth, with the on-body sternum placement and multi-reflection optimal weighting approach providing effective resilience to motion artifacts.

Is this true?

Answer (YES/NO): YES